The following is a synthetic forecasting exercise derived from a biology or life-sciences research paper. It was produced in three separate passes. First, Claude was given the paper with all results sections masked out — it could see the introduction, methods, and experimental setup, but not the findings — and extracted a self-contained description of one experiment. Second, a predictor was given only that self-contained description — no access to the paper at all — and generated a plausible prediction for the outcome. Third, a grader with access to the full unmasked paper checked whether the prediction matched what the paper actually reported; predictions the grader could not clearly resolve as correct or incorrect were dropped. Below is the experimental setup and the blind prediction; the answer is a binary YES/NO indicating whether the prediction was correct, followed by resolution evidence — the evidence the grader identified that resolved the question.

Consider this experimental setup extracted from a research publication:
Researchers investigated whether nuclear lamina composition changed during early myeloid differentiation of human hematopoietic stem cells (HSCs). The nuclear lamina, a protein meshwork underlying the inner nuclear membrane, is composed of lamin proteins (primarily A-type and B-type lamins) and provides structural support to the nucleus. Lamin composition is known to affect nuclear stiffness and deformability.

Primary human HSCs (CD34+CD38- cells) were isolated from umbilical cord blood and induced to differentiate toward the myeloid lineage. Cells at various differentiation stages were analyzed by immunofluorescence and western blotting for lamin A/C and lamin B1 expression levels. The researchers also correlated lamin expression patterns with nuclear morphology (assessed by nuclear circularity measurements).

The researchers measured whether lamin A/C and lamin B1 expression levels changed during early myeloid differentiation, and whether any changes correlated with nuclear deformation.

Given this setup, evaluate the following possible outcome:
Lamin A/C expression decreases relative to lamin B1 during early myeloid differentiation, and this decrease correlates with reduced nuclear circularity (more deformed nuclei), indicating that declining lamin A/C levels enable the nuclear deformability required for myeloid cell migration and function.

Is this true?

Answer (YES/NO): NO